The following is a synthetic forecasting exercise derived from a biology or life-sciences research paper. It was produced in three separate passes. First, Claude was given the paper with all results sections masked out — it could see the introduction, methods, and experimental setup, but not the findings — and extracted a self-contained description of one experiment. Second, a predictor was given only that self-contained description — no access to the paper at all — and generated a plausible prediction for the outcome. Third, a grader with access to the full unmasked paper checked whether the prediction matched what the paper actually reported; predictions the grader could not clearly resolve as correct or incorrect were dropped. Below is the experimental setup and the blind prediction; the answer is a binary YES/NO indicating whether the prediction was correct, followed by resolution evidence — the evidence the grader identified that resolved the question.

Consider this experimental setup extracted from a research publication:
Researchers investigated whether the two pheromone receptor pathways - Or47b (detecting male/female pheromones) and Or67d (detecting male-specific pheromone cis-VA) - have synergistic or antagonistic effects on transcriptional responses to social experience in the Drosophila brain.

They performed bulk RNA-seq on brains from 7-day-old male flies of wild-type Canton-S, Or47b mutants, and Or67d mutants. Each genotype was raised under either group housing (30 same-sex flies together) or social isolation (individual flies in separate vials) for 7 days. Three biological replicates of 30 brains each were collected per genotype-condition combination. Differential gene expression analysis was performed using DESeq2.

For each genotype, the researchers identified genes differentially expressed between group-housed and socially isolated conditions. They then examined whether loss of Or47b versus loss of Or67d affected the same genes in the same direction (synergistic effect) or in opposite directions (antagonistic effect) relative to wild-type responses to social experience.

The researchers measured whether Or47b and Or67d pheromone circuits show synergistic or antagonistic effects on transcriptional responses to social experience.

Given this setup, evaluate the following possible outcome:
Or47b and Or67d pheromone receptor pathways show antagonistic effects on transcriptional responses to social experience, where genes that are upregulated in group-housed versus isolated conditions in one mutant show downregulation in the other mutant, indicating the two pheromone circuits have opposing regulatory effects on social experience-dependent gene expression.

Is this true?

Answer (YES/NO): NO